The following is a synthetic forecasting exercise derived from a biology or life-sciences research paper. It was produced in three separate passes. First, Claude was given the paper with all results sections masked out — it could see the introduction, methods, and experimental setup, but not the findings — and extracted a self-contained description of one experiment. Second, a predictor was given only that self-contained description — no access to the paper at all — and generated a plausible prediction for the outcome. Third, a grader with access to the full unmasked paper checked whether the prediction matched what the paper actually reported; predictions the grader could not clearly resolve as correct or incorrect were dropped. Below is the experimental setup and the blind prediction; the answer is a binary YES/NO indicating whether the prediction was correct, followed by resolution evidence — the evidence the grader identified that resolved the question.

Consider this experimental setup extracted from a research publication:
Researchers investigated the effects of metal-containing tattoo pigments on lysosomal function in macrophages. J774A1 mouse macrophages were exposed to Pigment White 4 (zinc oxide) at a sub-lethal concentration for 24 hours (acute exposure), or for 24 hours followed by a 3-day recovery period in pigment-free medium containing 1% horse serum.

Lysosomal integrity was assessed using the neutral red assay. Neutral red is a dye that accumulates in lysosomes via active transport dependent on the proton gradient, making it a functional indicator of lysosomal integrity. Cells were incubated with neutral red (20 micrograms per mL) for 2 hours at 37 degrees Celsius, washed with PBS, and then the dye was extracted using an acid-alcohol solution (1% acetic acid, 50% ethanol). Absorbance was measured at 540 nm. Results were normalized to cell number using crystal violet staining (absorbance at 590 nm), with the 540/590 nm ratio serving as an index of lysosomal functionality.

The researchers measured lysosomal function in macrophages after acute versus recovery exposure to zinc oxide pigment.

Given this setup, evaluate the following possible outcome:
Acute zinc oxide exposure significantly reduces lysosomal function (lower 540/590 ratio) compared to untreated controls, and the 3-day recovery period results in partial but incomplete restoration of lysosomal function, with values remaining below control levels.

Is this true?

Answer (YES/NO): NO